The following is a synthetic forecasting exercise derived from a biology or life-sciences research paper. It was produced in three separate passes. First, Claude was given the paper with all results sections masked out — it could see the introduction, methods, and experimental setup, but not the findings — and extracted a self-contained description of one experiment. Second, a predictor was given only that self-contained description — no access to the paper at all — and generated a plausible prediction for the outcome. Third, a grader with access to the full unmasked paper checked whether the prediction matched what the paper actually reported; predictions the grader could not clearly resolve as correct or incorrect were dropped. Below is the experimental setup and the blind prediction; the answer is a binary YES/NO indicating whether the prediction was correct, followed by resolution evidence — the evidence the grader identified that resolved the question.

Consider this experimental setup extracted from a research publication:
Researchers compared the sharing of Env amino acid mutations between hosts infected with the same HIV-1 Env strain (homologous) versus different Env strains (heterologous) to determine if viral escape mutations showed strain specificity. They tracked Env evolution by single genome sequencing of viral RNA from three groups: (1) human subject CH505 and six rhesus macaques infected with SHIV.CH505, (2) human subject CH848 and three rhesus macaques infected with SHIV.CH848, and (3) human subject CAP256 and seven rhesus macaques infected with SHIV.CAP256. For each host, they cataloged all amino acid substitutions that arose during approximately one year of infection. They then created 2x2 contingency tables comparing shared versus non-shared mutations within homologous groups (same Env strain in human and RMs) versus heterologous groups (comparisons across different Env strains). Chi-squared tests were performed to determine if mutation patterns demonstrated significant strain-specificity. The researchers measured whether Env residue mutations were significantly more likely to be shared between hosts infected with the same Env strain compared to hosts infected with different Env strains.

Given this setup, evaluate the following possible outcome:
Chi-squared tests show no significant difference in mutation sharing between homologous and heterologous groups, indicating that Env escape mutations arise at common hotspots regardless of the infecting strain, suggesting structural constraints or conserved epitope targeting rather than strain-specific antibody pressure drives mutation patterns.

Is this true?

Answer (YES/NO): NO